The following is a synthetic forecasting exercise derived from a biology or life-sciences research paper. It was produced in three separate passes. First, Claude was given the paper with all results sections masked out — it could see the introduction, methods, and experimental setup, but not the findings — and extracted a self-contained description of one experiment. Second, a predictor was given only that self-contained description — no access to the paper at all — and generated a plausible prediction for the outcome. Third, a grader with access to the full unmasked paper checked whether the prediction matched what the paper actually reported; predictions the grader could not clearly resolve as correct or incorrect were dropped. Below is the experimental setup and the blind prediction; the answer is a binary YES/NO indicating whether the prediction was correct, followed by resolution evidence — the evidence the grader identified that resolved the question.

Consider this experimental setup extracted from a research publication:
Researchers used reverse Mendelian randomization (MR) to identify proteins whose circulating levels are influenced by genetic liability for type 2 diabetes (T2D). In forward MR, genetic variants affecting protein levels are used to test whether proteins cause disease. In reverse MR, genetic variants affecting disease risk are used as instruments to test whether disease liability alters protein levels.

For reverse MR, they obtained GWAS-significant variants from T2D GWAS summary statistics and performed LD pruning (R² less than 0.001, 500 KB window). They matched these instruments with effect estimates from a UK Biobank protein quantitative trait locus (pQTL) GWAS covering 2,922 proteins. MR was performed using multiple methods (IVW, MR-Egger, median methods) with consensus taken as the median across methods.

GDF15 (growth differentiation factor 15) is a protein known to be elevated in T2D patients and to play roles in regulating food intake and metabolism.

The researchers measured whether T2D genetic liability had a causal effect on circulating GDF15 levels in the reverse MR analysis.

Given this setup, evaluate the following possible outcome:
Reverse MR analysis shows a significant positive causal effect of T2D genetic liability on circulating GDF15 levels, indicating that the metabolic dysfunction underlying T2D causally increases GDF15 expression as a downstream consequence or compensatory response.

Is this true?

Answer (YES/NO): YES